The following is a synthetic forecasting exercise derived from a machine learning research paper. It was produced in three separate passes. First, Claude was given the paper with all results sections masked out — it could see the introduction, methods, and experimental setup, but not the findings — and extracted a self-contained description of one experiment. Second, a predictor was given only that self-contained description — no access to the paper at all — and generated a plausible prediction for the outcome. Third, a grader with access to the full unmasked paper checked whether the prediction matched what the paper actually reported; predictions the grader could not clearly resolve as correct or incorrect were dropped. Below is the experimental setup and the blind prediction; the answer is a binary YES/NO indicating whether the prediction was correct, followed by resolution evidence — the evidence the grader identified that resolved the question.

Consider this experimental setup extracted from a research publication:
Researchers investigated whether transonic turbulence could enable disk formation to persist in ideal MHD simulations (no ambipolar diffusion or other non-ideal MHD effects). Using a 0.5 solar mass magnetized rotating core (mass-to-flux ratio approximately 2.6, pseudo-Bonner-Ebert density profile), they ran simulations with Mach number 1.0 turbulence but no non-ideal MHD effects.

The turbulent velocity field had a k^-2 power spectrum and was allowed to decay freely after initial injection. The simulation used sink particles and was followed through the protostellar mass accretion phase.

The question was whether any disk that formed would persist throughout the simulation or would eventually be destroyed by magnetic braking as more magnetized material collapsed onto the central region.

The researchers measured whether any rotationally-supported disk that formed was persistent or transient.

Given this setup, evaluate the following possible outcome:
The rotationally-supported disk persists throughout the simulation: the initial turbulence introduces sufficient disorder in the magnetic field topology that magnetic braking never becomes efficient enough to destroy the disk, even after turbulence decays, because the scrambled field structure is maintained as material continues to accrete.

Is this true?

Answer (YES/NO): NO